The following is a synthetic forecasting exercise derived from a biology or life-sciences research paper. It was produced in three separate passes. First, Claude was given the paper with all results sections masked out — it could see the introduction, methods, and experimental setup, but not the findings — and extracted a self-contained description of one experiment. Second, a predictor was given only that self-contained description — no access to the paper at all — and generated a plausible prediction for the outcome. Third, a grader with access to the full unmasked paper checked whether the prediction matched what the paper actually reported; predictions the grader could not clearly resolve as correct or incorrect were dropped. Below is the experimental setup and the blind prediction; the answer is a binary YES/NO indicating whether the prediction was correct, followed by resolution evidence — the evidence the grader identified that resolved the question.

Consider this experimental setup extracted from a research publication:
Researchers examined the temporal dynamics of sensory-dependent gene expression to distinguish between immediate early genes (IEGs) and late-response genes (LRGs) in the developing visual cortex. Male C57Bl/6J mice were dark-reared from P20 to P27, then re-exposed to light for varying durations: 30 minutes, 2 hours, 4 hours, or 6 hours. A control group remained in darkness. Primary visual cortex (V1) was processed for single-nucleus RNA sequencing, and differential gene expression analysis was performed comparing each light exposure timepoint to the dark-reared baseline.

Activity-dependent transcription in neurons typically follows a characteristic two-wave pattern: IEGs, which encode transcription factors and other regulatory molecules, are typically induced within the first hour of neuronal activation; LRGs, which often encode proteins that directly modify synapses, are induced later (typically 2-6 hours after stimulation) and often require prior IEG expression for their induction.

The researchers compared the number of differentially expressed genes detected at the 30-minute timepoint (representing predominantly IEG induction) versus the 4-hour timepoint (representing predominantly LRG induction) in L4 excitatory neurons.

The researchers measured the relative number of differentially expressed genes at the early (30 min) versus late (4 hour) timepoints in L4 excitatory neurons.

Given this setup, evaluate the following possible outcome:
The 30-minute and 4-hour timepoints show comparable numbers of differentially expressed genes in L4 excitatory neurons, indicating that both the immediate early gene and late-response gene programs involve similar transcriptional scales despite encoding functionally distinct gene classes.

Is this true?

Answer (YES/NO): NO